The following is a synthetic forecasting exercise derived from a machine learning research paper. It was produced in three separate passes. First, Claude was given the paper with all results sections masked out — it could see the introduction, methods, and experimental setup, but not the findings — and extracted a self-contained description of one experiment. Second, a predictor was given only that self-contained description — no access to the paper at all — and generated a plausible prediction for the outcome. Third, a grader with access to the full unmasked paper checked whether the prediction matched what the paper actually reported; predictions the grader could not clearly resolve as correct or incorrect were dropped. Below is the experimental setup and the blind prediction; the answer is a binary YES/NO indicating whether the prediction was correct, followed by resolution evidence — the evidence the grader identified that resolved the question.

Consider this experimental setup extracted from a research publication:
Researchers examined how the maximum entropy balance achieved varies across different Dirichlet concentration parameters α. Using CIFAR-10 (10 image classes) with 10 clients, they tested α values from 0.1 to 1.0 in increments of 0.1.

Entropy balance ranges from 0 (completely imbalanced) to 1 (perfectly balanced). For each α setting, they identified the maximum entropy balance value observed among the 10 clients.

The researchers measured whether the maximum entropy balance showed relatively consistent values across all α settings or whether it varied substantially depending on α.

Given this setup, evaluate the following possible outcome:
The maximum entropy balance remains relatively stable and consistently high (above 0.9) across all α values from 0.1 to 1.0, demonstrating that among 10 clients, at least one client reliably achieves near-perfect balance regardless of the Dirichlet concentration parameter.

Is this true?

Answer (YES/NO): NO